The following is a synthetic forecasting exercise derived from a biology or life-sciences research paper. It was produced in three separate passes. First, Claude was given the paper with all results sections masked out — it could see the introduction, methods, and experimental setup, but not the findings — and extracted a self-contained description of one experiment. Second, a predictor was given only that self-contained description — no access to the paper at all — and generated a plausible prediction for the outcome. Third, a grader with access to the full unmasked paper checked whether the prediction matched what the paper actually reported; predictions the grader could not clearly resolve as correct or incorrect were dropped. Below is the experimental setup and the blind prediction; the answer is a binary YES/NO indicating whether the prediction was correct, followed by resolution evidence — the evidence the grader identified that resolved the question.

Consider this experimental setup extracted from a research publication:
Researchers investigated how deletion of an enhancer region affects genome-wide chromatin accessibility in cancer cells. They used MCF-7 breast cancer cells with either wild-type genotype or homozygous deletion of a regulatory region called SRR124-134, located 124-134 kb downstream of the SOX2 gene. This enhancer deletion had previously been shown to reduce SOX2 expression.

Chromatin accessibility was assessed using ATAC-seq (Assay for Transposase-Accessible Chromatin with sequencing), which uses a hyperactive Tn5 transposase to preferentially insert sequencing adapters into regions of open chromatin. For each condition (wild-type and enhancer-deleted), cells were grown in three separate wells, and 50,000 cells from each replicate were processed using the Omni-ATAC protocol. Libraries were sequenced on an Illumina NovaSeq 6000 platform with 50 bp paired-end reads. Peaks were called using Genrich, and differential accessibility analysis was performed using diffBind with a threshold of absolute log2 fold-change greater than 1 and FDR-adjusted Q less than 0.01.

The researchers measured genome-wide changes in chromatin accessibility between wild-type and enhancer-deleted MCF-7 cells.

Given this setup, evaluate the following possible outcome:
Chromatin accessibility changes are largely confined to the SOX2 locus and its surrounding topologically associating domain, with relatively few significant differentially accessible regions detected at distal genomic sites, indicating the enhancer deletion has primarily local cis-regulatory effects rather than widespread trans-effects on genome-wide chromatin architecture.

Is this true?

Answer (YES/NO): NO